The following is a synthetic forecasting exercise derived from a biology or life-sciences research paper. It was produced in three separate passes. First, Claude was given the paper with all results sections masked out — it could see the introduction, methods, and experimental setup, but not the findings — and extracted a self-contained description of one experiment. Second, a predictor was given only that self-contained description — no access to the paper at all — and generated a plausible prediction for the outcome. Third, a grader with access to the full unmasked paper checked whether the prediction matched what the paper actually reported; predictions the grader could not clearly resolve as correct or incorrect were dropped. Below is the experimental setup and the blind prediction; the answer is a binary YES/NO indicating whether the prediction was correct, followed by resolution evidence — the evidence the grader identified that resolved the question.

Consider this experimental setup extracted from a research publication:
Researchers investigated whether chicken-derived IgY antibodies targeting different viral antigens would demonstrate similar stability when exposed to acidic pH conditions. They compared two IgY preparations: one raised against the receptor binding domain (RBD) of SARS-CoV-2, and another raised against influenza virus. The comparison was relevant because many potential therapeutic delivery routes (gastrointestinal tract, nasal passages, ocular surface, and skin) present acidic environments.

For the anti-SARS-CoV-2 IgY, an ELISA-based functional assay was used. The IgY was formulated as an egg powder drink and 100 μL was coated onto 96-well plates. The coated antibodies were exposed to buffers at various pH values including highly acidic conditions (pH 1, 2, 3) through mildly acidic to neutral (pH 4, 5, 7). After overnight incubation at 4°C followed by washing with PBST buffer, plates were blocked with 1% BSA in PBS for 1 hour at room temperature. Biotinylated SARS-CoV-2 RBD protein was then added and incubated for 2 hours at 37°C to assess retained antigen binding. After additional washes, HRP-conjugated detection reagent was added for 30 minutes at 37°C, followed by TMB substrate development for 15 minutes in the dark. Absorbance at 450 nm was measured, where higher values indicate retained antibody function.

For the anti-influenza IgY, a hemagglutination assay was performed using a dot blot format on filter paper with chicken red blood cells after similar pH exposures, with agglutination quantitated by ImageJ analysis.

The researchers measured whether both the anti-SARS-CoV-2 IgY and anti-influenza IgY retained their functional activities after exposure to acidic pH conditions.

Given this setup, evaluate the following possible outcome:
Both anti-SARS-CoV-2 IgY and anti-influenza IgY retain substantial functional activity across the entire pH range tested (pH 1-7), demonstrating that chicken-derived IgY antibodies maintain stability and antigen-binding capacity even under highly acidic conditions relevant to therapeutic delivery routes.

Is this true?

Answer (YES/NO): NO